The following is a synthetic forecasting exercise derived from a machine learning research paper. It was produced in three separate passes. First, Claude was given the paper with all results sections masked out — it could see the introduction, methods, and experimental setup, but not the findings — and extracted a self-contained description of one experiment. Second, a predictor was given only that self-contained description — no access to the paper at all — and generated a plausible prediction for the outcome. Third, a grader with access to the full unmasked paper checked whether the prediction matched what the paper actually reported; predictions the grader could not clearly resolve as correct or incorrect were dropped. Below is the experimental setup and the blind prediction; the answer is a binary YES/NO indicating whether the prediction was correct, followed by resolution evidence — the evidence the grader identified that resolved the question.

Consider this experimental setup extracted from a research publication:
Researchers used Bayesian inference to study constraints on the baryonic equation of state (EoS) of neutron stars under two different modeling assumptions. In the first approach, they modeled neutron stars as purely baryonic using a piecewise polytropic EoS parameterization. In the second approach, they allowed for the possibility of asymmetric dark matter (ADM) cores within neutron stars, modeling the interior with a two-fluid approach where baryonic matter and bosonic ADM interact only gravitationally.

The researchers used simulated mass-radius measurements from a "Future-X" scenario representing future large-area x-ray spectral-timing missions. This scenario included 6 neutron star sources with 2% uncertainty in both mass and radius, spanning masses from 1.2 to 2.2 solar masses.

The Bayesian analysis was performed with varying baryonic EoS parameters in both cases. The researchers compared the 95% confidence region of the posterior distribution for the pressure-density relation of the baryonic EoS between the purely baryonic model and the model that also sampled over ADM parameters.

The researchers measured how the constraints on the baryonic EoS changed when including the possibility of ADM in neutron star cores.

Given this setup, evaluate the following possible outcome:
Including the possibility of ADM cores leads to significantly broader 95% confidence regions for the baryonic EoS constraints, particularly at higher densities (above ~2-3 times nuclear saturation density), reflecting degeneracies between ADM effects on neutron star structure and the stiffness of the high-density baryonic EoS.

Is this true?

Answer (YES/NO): YES